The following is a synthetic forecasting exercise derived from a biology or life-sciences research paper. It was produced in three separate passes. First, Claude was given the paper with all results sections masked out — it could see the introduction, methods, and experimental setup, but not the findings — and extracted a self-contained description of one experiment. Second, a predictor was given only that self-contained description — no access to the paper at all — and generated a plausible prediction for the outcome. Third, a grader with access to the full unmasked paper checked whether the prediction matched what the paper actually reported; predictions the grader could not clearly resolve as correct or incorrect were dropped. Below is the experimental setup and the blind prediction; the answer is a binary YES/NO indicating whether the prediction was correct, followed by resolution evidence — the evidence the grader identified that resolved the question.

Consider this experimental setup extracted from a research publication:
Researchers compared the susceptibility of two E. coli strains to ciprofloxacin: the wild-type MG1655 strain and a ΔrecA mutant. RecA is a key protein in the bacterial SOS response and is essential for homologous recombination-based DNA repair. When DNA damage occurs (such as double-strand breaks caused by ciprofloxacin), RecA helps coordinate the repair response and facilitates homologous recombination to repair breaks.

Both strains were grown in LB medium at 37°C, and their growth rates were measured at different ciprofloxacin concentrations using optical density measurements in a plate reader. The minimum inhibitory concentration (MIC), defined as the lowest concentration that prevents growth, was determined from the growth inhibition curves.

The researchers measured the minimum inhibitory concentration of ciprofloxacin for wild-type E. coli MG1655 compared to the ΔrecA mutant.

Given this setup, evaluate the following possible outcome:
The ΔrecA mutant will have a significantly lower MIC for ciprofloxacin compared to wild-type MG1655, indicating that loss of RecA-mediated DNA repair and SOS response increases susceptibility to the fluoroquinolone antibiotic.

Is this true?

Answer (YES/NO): YES